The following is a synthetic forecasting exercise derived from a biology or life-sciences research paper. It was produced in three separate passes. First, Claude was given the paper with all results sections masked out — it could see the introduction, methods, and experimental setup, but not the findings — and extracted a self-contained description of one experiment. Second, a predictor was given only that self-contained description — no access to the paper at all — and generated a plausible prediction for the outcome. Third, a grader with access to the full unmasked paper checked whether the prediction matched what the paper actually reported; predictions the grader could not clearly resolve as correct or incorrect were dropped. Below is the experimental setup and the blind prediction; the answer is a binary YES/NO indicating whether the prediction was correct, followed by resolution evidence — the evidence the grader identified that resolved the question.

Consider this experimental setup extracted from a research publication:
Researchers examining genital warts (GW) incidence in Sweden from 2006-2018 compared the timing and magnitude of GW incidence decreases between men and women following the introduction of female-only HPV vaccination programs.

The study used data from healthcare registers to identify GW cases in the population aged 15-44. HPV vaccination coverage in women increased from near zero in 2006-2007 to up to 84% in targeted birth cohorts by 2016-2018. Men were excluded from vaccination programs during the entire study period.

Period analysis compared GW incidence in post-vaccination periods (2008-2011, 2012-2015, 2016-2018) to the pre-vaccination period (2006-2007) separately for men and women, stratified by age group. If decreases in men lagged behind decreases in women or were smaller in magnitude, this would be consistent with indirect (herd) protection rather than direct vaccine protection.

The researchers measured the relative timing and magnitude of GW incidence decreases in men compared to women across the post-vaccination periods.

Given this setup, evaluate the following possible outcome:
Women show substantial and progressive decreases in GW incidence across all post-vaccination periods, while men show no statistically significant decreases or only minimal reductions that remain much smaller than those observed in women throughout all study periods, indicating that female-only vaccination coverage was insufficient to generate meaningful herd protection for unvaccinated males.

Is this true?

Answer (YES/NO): NO